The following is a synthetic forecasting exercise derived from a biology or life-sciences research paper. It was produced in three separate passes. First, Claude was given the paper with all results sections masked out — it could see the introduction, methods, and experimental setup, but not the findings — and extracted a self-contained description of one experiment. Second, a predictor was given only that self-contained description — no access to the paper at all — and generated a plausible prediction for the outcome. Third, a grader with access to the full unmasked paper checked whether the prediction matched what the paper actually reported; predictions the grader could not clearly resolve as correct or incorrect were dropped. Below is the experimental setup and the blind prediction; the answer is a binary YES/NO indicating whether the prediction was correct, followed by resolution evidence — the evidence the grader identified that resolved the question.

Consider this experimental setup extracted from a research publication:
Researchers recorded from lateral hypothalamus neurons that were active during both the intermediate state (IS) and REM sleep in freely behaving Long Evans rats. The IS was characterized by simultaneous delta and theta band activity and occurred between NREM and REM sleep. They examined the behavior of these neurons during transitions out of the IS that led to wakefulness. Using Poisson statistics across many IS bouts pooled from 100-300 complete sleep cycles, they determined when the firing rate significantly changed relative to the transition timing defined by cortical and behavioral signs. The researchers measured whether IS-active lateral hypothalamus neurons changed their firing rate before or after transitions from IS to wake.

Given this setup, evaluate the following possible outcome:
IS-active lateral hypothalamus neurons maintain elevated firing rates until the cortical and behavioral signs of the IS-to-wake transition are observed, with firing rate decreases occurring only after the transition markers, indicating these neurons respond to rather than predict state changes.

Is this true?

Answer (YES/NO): NO